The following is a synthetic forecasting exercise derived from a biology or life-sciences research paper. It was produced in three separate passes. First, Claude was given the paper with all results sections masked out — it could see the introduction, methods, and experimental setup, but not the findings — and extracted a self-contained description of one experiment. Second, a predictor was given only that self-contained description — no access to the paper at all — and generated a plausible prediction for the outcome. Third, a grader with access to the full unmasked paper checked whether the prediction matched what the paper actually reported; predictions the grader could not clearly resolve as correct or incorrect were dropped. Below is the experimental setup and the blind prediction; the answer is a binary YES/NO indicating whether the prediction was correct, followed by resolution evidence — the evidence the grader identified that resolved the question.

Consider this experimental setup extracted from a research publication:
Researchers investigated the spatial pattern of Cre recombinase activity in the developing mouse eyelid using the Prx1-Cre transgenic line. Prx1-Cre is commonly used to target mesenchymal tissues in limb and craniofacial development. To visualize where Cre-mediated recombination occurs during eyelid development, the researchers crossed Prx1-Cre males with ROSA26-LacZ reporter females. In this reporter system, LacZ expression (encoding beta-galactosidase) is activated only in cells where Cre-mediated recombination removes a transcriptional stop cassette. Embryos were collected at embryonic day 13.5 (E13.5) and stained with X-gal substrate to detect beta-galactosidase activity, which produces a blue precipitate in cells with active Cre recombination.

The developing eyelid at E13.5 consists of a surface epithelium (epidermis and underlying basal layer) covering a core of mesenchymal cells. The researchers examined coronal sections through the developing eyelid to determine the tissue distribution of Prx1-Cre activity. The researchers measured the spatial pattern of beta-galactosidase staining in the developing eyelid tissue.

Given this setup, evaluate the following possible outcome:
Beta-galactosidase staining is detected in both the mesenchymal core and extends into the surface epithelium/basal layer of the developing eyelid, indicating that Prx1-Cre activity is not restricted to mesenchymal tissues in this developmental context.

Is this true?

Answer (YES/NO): NO